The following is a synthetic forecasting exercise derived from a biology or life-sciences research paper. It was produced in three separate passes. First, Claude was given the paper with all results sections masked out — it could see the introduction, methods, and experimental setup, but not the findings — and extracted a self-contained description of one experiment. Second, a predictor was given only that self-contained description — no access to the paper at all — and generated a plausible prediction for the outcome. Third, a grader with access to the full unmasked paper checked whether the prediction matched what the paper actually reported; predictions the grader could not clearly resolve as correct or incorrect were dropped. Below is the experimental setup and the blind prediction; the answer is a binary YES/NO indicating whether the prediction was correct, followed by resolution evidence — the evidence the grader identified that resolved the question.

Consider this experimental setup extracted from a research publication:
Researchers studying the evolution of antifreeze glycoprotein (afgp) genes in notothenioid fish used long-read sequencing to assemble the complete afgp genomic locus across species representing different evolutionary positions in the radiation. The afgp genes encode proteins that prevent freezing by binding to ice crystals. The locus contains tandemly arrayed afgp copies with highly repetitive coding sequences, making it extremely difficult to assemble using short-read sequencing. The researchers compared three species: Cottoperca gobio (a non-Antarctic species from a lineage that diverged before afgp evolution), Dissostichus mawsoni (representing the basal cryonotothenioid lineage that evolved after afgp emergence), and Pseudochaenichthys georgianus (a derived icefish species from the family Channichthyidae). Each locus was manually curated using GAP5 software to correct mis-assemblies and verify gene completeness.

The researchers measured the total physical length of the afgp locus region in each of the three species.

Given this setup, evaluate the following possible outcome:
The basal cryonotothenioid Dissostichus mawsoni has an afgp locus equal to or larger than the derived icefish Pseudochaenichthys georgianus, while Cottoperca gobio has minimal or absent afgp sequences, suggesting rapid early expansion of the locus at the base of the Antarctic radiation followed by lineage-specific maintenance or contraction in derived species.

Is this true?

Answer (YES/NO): NO